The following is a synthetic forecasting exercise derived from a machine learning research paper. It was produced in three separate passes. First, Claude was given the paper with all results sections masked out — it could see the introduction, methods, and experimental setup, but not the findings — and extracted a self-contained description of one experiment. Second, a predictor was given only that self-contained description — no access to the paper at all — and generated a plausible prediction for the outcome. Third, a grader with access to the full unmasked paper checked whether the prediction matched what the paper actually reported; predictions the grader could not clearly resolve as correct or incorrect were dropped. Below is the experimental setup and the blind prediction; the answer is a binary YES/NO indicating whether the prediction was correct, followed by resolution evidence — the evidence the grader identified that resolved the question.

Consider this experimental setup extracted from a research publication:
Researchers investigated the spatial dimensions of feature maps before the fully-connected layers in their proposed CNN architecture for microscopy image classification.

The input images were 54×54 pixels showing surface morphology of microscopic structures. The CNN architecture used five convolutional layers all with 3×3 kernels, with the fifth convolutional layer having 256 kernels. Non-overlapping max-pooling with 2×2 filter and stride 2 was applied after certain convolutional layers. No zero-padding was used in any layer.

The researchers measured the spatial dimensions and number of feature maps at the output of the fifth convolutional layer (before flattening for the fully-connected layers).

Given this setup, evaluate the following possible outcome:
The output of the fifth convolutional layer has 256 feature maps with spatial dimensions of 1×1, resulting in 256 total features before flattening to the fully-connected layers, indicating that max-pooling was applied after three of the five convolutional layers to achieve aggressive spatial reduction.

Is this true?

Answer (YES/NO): NO